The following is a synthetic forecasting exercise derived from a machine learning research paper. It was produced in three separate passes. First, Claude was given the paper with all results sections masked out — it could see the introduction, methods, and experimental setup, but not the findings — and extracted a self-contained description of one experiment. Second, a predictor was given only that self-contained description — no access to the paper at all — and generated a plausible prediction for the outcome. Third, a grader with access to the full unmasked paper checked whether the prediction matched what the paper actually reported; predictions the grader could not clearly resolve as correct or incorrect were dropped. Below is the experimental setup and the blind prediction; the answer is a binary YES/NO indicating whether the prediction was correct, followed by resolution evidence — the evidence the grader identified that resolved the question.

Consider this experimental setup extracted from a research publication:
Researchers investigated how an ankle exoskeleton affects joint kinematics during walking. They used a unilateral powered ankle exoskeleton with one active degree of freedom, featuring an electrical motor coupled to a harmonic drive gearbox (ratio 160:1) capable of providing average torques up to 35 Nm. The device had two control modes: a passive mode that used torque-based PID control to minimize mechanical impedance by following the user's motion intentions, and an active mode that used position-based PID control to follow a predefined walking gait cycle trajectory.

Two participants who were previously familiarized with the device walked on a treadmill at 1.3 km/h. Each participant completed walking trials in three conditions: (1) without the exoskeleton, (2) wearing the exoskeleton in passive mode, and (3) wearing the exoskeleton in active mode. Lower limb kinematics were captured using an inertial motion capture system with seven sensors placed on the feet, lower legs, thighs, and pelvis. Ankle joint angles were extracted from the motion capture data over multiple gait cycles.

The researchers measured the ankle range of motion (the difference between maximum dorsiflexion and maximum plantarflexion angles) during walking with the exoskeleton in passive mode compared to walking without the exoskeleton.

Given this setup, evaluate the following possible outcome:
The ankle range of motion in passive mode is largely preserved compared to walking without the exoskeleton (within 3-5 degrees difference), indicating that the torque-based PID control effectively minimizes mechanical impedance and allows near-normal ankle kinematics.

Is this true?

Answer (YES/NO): NO